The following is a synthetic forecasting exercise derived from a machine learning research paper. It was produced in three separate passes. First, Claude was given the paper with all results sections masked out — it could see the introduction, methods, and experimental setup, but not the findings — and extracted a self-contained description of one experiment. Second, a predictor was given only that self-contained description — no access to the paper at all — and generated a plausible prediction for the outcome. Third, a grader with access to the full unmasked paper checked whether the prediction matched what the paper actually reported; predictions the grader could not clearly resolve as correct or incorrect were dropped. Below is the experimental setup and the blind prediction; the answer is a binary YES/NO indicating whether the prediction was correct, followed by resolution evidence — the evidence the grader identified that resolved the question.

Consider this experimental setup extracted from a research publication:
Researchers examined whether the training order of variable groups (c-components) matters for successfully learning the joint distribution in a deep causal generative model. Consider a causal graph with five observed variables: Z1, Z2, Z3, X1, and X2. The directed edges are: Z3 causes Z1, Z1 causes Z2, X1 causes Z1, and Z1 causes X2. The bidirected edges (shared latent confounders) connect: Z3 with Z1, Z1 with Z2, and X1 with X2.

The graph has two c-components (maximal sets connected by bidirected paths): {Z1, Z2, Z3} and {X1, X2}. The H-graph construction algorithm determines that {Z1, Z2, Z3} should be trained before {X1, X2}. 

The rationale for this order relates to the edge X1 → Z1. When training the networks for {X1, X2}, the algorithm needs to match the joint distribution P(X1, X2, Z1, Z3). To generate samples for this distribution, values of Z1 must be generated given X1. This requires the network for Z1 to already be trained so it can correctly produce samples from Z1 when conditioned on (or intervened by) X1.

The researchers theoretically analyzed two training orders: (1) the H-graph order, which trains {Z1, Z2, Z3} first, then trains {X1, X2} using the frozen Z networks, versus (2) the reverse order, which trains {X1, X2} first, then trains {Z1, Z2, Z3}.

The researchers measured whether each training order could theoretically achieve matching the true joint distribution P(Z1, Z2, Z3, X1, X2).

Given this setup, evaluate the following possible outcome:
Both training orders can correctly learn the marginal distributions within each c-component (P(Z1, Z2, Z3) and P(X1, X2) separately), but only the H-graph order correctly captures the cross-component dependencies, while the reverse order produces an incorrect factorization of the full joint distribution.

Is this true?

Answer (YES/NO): NO